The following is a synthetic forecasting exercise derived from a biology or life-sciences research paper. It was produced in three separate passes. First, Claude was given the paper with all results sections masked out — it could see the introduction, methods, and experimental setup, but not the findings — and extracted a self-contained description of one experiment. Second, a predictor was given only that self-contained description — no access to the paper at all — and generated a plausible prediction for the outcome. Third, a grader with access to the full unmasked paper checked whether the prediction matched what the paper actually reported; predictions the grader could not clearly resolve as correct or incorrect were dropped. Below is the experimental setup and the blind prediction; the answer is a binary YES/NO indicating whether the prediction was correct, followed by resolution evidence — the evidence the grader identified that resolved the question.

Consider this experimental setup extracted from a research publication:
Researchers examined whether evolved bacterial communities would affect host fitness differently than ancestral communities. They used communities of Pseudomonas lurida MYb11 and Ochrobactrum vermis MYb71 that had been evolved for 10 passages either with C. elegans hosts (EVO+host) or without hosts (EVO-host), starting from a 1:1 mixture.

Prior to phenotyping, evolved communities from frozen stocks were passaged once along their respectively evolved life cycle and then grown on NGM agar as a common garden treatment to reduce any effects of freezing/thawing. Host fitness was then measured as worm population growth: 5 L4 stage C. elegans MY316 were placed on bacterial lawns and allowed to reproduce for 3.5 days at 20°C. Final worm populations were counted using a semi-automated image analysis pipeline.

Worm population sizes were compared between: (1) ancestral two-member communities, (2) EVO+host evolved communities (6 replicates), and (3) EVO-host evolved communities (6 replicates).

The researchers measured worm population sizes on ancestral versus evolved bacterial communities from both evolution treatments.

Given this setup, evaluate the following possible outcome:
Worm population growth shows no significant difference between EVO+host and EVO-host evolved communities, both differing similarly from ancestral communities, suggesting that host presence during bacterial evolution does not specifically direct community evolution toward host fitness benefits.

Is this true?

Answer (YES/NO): NO